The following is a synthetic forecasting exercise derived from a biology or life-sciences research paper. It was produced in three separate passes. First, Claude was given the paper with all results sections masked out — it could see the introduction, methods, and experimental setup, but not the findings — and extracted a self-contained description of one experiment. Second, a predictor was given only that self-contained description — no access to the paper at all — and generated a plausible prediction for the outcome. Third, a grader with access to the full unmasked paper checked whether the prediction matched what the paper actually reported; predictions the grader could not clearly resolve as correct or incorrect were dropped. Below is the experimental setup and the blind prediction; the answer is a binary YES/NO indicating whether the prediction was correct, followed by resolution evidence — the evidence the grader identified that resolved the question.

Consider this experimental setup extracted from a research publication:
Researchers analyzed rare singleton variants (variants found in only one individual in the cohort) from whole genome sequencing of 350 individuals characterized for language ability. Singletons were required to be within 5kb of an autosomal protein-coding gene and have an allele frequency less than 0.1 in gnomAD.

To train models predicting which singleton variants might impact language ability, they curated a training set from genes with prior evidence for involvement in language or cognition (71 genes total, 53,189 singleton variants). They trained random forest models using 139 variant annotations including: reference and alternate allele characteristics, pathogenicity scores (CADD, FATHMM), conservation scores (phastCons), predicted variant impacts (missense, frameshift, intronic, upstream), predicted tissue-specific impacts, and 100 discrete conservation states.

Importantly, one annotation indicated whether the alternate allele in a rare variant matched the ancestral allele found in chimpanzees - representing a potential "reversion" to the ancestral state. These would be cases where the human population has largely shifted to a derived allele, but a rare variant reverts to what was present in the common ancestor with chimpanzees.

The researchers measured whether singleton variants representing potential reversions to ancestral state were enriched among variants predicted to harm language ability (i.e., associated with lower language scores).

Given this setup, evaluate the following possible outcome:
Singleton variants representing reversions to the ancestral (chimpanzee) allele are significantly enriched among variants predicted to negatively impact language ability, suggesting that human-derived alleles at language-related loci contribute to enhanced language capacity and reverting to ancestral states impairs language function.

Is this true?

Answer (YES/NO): YES